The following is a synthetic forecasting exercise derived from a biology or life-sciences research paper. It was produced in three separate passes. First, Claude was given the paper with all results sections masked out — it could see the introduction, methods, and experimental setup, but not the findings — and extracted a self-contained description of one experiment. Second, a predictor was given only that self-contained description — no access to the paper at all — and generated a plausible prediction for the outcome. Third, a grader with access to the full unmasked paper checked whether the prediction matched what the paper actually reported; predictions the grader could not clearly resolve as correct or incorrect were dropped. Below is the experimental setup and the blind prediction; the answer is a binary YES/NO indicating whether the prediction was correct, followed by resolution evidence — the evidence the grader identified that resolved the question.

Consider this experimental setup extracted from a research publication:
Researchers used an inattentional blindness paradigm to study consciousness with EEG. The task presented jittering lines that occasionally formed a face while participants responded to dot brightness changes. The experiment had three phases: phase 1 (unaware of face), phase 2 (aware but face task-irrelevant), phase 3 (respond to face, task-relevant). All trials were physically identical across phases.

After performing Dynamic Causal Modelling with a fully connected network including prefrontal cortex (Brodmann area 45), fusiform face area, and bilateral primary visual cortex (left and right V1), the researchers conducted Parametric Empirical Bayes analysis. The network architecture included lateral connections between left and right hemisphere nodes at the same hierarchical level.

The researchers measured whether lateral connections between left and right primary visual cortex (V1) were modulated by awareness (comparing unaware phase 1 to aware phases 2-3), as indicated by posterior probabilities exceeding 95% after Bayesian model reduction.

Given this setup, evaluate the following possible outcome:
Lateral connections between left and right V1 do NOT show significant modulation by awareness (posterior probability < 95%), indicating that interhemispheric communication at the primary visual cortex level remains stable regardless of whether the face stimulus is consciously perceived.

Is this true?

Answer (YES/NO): YES